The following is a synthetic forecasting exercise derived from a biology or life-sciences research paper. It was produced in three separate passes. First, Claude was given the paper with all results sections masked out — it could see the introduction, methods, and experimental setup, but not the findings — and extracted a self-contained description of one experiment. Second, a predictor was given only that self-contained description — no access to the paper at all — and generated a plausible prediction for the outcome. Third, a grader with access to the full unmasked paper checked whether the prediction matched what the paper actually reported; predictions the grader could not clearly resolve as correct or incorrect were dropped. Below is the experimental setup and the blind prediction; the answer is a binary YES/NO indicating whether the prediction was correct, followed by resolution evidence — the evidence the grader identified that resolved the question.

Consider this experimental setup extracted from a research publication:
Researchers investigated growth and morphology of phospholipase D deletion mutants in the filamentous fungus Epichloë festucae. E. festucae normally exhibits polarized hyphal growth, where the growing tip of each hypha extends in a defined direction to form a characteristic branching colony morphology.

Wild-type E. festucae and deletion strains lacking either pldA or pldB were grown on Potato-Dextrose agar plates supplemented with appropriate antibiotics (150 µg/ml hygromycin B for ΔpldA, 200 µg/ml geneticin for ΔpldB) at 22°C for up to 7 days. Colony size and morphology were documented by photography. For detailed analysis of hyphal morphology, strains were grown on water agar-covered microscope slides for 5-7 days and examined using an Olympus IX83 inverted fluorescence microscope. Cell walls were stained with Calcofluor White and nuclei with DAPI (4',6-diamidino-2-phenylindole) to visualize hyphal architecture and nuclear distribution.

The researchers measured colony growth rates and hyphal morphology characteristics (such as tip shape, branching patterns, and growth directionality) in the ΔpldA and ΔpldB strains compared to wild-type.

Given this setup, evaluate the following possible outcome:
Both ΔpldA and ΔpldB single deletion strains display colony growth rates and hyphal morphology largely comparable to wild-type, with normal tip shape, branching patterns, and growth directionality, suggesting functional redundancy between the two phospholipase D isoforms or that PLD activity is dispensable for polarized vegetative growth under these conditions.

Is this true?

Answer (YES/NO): NO